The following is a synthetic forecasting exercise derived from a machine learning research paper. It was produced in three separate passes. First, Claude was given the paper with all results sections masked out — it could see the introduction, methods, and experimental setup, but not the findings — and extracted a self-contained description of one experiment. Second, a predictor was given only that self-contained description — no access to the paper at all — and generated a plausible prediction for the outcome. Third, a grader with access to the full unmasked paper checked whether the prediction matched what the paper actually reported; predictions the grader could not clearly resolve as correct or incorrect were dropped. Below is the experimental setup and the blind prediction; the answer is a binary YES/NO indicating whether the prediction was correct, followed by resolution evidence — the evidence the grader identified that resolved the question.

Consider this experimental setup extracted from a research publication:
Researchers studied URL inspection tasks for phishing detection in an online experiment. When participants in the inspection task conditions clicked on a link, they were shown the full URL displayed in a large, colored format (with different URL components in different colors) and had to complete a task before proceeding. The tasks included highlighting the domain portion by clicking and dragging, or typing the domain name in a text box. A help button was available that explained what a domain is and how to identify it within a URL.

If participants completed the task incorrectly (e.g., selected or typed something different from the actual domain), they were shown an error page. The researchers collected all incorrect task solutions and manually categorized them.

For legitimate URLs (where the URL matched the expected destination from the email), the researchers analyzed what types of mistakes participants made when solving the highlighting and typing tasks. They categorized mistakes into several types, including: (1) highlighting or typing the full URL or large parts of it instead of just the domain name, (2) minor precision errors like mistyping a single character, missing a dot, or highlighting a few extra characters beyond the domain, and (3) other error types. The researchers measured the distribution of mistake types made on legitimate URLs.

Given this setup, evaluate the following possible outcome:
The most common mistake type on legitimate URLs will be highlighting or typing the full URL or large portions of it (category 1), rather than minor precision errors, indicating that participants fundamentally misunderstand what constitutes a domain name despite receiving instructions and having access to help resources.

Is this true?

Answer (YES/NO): YES